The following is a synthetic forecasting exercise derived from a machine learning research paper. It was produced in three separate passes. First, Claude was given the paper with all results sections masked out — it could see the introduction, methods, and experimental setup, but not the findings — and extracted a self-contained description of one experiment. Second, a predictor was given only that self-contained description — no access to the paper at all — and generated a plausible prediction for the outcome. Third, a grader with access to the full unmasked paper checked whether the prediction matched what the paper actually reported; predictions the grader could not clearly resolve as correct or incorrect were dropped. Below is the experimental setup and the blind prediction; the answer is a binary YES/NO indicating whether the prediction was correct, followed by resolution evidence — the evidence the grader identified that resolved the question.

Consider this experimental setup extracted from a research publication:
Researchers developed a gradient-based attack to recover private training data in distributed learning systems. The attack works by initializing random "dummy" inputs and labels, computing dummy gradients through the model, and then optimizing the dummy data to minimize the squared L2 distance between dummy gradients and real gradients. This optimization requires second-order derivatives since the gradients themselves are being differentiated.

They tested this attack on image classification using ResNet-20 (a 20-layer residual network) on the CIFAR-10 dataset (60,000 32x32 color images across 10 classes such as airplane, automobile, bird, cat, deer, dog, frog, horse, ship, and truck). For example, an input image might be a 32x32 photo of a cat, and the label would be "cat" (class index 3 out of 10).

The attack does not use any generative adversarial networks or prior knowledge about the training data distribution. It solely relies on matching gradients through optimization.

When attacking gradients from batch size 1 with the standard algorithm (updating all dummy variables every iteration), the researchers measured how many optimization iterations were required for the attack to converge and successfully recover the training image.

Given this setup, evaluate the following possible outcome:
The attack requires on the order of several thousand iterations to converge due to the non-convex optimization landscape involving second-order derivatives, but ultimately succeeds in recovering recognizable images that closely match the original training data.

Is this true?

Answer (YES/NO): NO